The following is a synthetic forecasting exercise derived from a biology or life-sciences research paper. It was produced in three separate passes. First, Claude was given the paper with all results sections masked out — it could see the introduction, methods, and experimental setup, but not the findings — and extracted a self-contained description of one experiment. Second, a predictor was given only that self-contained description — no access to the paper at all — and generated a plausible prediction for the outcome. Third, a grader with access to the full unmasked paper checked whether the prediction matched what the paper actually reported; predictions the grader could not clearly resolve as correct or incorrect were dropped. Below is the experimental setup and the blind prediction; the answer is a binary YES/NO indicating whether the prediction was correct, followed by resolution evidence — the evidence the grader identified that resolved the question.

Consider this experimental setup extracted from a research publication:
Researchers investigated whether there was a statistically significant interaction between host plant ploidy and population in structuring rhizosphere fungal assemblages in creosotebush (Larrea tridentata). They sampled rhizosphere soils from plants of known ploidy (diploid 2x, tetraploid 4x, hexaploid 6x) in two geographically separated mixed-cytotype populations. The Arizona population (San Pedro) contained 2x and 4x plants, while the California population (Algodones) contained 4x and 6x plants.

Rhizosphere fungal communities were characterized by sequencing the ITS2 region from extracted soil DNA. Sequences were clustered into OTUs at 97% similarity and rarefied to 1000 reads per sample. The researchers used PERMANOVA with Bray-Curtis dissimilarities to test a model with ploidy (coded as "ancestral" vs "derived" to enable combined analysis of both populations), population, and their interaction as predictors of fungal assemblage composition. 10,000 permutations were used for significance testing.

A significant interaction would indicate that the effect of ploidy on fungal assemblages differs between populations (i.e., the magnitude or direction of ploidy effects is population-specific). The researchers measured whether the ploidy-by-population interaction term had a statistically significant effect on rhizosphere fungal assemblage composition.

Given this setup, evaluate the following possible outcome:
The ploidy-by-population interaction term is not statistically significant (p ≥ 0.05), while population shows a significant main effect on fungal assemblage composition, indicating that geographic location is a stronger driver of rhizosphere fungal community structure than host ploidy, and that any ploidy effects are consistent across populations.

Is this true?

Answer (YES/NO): YES